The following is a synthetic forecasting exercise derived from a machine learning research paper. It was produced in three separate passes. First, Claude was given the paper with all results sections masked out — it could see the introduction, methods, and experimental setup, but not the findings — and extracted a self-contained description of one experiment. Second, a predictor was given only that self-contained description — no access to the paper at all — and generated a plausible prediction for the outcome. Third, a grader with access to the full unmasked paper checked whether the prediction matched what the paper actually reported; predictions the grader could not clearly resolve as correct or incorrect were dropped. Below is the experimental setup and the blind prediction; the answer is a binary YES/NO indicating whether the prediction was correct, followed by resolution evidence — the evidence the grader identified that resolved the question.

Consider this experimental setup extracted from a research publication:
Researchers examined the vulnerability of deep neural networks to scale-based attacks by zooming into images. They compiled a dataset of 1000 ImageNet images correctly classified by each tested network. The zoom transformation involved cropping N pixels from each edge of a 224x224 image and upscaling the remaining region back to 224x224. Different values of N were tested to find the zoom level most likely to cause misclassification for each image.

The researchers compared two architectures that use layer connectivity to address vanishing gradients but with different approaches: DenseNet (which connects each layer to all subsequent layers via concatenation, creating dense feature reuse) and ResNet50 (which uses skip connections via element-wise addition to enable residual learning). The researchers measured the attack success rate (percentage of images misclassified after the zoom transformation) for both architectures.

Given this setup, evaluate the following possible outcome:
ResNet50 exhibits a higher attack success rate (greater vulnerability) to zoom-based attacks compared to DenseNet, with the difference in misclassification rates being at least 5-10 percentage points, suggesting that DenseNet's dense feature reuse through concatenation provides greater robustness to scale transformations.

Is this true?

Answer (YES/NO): NO